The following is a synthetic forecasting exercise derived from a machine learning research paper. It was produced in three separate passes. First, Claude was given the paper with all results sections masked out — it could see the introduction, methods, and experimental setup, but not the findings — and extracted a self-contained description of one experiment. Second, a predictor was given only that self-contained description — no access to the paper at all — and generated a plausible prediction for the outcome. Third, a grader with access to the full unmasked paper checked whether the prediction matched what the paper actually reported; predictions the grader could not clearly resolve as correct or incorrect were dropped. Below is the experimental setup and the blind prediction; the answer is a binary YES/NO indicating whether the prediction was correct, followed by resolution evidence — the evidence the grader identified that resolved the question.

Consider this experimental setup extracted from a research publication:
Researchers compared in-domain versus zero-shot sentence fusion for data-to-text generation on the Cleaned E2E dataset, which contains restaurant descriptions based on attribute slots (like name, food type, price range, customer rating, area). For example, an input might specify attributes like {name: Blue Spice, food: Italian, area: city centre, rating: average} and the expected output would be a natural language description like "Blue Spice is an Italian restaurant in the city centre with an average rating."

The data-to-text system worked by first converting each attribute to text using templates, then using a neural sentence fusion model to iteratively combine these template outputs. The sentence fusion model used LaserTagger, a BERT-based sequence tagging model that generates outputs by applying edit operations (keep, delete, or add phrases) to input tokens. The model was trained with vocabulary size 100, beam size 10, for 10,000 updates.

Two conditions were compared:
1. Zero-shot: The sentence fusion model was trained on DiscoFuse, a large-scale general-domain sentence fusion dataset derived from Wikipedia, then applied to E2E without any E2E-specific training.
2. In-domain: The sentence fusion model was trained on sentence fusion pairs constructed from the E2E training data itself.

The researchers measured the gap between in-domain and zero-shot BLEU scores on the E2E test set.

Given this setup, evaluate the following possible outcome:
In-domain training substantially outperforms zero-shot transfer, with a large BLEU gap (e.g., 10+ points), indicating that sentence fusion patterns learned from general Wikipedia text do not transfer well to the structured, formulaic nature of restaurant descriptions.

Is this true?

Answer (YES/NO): NO